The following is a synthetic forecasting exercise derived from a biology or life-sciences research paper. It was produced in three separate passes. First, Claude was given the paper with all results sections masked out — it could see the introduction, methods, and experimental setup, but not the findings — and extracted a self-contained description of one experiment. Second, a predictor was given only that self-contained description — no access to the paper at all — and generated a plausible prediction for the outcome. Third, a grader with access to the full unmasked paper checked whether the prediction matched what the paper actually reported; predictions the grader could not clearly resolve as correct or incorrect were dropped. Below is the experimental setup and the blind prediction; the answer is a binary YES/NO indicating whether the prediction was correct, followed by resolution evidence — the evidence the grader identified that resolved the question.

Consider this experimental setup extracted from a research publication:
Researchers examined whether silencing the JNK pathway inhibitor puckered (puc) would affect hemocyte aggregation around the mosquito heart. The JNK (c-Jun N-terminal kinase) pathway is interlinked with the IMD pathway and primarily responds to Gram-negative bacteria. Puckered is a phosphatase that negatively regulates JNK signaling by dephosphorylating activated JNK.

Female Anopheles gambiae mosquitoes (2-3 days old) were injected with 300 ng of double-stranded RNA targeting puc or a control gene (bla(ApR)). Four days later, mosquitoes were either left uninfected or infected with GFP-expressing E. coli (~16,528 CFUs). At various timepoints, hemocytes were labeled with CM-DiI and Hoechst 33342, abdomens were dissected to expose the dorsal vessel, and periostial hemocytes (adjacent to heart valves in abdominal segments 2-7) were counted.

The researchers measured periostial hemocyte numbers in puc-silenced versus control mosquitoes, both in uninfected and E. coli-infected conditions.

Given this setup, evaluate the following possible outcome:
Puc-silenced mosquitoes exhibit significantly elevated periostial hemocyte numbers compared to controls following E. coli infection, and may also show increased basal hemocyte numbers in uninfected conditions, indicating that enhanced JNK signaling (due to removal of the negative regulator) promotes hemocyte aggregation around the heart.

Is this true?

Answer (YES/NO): YES